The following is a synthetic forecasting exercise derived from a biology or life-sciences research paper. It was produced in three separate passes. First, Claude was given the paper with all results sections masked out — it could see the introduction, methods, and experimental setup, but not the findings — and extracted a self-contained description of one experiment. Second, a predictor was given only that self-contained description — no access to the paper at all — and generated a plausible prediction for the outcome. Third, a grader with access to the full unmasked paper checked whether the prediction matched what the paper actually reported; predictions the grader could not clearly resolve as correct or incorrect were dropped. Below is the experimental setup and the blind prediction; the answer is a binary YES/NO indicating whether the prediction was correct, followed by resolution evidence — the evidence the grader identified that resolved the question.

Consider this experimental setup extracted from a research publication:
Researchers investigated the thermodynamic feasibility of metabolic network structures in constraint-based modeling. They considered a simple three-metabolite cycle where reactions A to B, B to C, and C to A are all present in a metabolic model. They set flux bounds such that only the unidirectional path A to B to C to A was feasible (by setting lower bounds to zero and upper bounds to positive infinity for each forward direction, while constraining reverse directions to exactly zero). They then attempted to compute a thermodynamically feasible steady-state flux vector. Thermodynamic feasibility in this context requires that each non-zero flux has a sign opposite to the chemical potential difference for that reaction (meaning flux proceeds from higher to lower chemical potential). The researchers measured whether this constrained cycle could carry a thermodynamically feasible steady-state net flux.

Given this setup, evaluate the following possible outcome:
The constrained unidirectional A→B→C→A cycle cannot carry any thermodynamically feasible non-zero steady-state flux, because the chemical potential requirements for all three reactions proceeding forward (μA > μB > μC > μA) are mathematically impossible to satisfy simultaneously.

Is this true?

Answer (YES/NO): YES